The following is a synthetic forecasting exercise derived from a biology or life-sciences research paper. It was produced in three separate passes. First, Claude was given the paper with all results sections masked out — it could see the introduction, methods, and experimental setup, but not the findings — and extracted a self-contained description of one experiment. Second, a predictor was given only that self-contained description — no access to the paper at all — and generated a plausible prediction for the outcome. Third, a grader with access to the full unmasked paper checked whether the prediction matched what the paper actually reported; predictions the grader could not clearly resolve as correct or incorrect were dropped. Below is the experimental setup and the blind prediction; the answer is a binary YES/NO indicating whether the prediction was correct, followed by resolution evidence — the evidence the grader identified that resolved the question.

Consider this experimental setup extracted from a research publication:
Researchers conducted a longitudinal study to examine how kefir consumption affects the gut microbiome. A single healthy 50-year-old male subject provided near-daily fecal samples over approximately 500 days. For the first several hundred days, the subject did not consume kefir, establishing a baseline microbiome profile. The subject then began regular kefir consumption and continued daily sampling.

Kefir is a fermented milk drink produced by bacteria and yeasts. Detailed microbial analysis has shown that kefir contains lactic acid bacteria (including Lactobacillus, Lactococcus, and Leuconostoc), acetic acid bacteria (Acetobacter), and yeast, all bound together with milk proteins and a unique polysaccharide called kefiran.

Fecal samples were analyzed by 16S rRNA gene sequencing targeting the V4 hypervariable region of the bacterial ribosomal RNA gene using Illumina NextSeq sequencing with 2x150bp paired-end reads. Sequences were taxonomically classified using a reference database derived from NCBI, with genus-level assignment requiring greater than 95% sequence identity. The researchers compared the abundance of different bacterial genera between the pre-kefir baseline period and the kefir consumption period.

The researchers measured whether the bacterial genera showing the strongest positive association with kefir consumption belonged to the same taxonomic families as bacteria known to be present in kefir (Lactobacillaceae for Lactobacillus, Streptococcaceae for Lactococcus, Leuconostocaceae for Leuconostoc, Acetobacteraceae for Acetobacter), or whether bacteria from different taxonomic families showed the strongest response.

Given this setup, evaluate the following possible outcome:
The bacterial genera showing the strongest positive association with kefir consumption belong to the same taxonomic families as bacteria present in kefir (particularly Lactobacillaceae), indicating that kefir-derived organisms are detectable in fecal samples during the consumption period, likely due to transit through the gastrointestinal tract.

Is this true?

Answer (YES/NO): NO